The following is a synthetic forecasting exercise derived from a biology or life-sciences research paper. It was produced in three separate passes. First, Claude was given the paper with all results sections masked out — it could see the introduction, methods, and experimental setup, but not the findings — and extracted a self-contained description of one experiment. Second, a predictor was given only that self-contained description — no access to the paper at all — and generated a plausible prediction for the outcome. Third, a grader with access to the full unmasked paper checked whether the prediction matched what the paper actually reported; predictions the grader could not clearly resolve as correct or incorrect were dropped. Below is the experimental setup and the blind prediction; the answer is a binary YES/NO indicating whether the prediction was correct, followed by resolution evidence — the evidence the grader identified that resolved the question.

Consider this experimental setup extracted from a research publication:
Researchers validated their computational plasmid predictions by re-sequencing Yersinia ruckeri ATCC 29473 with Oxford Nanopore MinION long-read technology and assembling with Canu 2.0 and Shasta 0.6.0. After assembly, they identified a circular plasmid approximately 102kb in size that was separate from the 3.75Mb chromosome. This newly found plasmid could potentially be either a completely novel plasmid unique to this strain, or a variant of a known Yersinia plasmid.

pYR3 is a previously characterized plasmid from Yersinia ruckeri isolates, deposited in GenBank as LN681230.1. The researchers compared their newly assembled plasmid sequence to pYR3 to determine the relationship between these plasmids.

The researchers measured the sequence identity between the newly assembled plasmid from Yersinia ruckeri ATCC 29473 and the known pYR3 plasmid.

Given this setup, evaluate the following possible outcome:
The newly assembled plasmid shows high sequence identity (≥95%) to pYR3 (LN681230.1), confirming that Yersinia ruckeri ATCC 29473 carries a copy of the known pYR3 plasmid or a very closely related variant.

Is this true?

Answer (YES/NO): NO